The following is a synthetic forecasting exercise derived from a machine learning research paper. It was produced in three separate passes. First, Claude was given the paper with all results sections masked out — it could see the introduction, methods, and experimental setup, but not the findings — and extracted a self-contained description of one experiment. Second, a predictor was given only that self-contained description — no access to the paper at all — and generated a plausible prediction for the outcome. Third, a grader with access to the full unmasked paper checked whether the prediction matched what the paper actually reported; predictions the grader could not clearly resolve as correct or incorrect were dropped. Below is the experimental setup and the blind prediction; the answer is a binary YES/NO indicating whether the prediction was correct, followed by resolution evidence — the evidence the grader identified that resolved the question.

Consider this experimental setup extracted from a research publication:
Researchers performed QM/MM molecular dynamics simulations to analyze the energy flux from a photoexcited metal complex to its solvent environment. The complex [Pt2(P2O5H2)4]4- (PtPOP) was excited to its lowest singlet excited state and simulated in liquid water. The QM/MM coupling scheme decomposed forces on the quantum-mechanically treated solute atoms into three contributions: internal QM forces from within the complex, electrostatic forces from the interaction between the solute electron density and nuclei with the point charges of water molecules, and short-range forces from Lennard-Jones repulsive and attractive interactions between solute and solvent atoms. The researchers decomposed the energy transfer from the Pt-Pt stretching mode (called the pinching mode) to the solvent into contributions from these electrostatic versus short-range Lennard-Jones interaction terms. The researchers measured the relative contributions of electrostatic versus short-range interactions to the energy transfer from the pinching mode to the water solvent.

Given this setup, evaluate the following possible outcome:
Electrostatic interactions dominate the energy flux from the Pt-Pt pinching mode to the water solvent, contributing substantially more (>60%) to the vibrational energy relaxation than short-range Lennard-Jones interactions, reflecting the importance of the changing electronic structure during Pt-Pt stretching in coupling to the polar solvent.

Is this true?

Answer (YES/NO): NO